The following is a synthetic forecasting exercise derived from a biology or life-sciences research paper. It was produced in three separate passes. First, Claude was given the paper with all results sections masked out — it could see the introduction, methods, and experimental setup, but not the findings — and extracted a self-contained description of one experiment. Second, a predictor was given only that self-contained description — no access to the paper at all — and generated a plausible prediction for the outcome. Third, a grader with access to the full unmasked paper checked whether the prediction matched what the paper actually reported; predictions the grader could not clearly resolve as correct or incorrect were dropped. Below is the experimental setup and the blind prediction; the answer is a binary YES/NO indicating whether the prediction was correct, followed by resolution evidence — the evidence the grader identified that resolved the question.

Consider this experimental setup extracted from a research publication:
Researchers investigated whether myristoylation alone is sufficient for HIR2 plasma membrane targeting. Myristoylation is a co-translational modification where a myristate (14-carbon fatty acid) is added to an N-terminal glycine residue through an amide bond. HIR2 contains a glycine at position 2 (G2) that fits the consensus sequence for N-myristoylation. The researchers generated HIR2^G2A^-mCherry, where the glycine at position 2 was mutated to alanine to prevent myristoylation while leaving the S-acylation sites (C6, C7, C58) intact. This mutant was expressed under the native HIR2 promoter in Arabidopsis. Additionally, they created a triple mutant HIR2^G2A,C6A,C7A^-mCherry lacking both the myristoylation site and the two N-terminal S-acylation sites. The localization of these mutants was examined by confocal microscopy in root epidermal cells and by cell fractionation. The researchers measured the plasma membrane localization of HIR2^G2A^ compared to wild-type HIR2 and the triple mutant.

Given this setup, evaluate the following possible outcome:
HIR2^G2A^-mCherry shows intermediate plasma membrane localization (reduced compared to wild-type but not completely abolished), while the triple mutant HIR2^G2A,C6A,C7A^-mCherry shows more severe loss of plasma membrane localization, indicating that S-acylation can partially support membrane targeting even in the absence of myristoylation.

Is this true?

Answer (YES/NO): NO